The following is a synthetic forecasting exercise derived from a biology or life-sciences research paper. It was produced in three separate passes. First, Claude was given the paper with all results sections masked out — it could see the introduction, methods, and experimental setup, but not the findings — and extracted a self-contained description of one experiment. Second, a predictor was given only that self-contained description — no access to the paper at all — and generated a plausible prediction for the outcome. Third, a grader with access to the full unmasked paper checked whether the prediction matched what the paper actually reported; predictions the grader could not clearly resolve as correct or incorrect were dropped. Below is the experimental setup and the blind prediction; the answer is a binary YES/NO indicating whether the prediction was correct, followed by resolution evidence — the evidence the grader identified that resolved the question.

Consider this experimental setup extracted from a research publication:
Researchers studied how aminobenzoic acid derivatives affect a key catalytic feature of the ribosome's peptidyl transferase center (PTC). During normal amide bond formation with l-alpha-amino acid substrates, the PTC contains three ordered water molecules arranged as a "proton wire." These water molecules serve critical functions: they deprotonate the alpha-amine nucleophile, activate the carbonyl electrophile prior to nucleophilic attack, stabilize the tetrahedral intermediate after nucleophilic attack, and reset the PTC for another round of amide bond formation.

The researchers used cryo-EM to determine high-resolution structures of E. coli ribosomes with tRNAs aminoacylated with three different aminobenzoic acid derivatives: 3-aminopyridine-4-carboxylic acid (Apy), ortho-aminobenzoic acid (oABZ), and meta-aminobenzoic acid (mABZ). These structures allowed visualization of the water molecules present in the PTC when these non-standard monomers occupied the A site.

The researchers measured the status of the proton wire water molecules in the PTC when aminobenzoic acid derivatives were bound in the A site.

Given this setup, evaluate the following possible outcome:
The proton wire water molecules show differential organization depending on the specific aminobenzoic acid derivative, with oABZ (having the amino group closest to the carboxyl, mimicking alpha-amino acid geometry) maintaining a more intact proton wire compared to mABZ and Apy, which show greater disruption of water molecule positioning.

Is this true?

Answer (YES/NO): NO